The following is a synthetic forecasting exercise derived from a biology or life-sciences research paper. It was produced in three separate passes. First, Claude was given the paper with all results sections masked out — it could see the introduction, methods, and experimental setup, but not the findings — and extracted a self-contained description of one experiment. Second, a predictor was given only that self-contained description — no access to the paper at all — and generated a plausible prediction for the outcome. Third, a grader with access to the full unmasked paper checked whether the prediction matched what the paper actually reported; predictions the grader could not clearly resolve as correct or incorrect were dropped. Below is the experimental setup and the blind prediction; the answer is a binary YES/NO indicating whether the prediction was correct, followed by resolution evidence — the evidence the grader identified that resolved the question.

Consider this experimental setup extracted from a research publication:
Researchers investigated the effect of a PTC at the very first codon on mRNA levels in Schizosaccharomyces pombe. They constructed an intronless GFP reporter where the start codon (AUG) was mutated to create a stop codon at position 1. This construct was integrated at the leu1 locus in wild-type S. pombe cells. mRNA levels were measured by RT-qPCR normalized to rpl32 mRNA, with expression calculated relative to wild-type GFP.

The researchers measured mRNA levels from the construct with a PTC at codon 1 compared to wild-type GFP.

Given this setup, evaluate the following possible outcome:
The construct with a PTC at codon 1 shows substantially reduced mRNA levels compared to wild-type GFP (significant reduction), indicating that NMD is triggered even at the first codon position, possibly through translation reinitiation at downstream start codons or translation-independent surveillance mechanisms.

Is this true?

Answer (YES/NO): YES